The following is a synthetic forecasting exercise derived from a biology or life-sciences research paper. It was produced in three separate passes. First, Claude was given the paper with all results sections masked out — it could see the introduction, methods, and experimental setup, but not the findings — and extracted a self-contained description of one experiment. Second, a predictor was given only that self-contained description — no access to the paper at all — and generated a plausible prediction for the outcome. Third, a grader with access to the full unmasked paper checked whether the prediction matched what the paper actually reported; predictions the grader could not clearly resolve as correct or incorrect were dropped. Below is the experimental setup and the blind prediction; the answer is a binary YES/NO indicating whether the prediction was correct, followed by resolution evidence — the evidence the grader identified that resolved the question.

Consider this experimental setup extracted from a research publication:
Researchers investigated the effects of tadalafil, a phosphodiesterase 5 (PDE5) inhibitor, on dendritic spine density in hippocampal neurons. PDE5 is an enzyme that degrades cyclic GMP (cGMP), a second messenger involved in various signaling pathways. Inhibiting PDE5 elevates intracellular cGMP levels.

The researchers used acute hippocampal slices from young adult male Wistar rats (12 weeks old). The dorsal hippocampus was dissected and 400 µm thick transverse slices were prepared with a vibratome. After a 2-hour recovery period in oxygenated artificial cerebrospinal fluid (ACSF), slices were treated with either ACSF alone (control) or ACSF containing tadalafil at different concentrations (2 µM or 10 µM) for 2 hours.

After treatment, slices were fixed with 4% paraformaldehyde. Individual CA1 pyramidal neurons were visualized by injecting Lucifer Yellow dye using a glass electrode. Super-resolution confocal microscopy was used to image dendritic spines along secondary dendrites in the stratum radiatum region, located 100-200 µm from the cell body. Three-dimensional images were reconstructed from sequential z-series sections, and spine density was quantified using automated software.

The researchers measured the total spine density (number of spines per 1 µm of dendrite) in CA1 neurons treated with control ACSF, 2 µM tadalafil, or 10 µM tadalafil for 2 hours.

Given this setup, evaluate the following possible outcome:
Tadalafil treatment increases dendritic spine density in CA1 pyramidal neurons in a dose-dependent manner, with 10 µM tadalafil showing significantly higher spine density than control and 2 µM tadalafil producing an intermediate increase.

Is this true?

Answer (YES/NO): YES